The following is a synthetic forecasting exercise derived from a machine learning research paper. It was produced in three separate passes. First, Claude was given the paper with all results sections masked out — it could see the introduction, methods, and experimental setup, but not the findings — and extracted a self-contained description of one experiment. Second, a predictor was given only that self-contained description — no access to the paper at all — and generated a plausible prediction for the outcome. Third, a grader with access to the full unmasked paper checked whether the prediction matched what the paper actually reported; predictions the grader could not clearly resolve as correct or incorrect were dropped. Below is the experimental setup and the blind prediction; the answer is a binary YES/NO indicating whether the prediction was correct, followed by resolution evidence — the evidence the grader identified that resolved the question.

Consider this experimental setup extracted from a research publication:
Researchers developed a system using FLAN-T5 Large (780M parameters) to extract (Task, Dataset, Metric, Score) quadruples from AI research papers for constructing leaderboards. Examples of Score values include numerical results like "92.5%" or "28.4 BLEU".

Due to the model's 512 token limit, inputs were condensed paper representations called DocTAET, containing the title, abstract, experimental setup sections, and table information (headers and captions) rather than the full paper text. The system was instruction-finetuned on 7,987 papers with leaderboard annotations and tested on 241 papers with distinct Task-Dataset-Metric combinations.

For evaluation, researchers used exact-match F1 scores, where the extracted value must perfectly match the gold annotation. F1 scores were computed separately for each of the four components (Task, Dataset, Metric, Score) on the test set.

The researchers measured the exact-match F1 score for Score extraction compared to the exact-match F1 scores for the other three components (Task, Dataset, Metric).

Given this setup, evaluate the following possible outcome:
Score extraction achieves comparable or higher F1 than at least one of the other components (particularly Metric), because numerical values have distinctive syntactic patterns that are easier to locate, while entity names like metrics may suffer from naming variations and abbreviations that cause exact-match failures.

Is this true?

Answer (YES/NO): NO